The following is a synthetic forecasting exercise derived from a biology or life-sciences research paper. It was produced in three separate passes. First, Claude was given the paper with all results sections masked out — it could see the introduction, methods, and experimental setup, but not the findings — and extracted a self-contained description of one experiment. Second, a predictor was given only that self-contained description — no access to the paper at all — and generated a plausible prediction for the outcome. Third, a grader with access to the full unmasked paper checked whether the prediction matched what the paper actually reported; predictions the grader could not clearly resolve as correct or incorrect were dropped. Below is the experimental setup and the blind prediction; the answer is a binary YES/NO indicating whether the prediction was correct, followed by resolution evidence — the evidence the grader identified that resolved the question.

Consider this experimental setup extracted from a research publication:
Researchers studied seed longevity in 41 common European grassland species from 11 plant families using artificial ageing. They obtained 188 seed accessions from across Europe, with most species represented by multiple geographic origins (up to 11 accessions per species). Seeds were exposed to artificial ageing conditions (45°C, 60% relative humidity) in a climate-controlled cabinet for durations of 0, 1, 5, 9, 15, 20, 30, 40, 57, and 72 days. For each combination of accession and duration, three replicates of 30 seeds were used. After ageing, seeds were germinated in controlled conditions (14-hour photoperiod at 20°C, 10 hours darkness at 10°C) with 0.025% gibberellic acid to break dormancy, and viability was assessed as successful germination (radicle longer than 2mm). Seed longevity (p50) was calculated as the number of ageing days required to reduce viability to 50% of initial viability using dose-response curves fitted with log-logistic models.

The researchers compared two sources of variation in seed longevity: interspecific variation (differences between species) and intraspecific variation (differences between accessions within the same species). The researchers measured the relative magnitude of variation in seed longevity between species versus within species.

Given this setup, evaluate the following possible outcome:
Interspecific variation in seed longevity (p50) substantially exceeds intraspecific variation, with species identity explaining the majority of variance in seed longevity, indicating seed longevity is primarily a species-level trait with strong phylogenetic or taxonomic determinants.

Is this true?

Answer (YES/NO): NO